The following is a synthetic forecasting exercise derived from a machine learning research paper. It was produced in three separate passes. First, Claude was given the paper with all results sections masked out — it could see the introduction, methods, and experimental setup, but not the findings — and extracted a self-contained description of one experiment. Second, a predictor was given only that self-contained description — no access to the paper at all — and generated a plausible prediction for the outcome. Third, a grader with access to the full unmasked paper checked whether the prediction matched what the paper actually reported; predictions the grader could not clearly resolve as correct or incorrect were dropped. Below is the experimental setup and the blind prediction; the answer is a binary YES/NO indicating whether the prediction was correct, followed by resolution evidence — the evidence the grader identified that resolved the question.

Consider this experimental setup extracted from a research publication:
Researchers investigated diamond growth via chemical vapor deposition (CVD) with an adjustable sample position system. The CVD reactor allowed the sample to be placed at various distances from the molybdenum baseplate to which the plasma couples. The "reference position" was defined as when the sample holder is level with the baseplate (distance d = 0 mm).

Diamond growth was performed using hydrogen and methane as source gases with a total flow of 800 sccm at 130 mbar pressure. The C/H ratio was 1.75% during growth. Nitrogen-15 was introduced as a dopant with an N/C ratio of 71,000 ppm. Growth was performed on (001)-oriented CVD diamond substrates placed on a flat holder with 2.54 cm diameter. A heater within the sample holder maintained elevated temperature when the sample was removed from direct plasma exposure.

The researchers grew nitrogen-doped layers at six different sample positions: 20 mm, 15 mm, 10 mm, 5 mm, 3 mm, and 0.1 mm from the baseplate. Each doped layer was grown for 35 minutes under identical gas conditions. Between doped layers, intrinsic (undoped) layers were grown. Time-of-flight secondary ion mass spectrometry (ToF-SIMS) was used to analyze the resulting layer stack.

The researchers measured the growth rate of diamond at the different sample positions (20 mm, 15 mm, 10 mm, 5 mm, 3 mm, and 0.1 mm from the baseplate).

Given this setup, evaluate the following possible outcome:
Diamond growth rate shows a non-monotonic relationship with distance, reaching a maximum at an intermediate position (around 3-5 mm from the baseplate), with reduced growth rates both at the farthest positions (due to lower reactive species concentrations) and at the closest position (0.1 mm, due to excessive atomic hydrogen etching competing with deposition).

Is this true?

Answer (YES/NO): NO